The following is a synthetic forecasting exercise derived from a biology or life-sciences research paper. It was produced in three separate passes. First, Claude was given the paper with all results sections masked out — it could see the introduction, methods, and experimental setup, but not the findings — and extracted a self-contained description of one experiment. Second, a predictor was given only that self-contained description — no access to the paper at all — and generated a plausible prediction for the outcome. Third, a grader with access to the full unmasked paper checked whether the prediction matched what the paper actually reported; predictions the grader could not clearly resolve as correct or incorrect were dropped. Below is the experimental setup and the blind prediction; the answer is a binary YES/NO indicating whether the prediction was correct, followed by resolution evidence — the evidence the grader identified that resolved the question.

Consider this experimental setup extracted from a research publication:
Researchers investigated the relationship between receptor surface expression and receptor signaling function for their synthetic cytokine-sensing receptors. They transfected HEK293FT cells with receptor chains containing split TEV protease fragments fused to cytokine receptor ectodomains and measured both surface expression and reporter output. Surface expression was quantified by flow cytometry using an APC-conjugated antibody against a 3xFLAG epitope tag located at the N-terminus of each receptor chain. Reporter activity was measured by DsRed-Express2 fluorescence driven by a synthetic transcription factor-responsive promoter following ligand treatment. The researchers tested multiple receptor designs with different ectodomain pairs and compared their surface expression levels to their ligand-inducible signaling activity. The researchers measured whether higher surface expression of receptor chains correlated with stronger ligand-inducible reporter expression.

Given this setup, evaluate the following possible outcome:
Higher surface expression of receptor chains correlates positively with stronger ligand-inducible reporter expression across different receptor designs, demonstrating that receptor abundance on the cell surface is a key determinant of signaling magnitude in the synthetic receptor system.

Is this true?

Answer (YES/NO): NO